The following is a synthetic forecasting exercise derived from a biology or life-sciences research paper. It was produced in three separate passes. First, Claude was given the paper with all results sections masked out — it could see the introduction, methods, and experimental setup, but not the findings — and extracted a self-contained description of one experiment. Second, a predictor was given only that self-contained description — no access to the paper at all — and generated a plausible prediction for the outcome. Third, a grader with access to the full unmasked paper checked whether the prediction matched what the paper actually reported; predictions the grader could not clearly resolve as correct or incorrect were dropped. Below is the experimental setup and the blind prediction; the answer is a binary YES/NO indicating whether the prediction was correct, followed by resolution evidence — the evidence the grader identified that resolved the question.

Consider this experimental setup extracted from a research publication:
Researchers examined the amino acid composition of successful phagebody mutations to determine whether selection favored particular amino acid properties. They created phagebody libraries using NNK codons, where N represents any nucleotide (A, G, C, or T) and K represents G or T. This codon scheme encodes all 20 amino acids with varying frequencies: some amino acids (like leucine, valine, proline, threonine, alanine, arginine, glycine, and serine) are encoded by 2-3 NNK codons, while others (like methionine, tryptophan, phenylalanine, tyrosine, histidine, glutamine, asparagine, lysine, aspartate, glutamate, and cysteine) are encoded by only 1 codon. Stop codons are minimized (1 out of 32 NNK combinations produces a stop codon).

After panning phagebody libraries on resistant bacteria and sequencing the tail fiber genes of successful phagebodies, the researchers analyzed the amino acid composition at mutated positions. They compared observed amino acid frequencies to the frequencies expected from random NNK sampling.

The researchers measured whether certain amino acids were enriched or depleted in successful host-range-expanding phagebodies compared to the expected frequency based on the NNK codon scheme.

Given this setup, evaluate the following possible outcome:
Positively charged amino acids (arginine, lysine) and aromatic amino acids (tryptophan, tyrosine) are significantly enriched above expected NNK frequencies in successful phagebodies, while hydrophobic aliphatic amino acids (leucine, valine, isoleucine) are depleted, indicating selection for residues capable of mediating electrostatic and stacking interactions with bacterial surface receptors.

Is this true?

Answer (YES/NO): NO